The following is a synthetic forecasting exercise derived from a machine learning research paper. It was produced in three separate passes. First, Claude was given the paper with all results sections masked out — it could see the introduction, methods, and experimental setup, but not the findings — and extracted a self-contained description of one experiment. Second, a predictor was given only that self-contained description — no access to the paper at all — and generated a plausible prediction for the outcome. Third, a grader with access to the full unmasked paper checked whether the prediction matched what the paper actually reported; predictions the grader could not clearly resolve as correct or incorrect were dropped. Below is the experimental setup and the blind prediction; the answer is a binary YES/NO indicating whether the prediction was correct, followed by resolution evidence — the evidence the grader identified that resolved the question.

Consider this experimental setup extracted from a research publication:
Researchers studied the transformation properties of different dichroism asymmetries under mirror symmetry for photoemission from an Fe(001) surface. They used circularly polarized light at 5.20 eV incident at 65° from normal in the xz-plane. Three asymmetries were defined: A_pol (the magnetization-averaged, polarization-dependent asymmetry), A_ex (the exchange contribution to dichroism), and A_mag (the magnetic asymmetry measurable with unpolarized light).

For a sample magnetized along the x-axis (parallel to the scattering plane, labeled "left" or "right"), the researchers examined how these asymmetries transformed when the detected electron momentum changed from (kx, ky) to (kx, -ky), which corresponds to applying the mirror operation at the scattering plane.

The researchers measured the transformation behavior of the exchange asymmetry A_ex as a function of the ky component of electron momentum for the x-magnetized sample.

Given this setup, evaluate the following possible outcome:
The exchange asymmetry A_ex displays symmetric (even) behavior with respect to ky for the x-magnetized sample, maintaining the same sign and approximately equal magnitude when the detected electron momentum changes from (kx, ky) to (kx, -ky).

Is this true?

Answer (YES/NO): YES